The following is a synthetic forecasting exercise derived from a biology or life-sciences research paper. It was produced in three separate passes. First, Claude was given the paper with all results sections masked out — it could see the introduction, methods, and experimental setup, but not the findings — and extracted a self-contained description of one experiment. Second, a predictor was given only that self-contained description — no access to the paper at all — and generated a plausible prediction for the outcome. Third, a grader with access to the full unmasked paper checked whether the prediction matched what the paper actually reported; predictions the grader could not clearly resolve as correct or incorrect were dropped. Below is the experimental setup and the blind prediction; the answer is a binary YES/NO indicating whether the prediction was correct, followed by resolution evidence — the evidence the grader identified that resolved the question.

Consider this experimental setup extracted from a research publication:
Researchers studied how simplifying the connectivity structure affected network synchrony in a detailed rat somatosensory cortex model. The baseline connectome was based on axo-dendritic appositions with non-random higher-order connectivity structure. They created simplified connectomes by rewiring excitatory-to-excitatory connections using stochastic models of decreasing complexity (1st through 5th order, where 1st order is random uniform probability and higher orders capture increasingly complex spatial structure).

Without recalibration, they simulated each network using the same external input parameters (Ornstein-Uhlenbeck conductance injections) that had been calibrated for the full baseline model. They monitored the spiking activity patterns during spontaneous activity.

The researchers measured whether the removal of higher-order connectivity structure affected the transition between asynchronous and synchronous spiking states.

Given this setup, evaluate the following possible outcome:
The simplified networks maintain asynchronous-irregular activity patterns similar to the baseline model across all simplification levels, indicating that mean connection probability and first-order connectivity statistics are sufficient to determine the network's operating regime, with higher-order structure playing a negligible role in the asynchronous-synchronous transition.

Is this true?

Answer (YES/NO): NO